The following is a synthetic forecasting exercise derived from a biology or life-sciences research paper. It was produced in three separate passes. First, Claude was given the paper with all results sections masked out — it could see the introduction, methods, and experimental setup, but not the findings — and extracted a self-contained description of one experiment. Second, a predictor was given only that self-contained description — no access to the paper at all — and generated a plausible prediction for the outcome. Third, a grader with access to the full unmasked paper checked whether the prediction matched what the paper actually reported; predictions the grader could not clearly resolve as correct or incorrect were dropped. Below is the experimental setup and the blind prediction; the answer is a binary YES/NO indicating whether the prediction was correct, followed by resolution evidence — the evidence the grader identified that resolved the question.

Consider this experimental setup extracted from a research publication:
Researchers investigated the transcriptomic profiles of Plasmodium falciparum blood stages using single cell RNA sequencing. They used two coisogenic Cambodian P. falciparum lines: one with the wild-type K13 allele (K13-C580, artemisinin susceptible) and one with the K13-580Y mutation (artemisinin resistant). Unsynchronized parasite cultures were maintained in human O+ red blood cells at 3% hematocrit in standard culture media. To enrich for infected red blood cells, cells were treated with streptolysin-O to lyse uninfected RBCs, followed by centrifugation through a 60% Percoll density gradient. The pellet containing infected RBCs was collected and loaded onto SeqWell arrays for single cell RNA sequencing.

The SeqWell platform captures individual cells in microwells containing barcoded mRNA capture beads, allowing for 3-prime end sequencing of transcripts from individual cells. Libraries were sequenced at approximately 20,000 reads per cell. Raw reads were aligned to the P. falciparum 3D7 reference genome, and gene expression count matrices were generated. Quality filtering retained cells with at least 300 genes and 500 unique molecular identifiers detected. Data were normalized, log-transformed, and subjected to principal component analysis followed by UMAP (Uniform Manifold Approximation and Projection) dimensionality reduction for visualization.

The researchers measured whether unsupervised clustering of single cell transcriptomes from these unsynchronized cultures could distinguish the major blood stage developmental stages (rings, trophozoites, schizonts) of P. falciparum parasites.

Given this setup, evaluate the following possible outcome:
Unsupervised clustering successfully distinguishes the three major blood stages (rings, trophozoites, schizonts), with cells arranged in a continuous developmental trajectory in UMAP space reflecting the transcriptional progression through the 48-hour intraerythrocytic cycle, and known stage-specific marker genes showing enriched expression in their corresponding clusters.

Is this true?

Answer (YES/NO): YES